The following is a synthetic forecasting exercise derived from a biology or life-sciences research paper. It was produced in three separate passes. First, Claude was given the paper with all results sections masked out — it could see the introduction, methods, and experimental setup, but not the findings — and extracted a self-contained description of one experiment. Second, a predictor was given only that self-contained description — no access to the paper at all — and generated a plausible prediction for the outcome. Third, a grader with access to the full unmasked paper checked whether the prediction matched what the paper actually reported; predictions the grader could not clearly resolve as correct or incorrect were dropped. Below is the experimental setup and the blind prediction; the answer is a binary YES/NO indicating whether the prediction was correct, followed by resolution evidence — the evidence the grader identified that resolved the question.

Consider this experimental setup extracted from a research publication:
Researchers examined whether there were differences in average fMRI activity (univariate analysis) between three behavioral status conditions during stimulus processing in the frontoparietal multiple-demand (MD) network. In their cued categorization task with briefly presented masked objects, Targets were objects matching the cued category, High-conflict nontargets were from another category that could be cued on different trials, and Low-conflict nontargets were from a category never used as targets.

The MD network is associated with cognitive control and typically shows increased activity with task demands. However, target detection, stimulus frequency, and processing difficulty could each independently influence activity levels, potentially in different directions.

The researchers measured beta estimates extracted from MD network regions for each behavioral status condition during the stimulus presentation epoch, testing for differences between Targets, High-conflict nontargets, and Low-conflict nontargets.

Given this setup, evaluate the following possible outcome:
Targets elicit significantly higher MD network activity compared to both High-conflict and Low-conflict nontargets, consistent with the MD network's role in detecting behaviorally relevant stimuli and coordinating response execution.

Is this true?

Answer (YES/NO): NO